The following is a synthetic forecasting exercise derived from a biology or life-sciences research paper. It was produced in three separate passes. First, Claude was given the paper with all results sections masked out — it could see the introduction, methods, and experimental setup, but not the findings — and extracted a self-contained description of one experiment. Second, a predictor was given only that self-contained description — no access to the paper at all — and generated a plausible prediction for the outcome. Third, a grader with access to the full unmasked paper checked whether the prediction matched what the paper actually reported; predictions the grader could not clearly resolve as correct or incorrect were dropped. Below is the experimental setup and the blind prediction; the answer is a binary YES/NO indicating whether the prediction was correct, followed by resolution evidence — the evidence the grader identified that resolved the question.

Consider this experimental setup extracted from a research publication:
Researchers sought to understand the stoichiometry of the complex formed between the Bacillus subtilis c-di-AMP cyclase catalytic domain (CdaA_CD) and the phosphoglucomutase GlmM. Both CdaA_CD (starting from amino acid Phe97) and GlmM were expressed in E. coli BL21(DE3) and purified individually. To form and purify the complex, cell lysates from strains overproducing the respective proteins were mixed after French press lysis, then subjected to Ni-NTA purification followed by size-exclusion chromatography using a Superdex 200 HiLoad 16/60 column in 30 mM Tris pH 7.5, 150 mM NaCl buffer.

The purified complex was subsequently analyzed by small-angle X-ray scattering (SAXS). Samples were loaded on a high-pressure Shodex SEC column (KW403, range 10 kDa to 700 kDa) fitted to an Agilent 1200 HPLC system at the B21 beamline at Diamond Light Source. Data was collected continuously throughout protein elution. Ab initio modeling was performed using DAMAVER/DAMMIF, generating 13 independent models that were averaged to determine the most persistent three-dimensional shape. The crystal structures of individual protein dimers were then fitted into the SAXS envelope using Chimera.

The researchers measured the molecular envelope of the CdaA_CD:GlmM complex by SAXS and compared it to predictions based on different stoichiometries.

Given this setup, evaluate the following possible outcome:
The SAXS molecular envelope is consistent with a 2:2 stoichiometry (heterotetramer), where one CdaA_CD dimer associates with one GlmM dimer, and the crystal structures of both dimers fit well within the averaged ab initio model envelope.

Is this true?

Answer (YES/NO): YES